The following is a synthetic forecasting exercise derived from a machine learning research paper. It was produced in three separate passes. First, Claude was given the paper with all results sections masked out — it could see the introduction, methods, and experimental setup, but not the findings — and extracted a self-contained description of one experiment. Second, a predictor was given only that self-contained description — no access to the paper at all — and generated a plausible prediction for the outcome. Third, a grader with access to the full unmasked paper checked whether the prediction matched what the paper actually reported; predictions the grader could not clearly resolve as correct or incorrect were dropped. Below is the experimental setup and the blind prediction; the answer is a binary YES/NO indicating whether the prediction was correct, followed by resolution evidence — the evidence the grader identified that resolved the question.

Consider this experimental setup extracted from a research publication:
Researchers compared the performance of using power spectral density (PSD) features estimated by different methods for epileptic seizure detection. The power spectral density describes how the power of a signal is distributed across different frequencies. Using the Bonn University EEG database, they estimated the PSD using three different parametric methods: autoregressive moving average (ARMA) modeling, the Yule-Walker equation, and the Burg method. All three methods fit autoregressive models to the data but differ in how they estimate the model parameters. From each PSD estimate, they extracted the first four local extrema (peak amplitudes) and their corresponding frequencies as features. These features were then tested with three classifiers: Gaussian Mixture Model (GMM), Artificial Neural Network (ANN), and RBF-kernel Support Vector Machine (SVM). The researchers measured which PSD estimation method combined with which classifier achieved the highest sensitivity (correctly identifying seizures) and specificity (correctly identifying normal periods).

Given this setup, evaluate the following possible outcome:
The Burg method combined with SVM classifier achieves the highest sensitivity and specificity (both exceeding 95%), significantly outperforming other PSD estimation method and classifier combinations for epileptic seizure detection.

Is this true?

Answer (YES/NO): NO